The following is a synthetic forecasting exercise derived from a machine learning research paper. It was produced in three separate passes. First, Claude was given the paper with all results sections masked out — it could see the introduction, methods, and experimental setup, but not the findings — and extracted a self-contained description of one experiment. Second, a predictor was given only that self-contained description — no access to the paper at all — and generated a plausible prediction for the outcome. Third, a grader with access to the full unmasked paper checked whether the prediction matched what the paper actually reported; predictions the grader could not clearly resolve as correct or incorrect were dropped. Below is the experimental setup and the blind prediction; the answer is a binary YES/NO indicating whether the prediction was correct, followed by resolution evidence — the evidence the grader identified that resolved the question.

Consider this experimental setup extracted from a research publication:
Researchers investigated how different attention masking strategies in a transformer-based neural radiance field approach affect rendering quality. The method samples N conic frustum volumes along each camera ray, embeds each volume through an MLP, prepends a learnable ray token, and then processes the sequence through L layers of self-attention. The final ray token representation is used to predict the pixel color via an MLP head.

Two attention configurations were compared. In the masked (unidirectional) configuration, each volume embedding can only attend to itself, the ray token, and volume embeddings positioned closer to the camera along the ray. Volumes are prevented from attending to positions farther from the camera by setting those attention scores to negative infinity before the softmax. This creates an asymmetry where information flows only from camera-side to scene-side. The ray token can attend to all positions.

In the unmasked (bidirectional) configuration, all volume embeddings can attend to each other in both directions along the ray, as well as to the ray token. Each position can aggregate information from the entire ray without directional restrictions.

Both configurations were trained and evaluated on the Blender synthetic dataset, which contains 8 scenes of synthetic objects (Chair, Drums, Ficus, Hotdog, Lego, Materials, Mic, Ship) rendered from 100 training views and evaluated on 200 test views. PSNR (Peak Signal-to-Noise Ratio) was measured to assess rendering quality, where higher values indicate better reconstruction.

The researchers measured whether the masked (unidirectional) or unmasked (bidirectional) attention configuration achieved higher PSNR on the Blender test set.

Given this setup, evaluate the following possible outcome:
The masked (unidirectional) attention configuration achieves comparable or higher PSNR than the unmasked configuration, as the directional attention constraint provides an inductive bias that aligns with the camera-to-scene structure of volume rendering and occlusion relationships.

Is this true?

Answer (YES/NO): YES